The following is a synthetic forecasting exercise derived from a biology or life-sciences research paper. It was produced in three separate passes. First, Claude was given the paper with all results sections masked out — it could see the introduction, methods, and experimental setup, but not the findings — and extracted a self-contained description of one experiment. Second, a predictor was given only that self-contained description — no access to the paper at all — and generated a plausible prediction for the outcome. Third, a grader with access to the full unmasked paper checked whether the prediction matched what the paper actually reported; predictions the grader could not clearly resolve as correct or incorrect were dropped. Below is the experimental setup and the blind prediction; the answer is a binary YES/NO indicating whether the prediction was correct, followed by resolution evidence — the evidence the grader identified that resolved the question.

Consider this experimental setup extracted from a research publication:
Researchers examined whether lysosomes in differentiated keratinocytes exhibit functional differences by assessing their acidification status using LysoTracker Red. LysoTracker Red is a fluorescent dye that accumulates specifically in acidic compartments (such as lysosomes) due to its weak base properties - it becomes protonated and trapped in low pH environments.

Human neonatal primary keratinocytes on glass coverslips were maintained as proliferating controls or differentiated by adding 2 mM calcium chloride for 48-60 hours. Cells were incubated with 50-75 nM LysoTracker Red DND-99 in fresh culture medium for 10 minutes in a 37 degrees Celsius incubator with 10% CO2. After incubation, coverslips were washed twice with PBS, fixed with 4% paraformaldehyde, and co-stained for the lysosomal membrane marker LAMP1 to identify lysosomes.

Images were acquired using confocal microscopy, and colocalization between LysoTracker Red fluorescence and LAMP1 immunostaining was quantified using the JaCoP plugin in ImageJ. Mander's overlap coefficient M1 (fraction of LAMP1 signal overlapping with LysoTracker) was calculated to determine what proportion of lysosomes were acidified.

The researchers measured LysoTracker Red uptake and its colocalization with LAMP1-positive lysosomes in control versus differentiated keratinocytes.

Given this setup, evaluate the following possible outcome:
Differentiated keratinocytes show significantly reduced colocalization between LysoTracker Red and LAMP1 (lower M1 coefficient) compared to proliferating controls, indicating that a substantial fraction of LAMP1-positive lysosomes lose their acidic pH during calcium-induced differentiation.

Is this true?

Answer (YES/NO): NO